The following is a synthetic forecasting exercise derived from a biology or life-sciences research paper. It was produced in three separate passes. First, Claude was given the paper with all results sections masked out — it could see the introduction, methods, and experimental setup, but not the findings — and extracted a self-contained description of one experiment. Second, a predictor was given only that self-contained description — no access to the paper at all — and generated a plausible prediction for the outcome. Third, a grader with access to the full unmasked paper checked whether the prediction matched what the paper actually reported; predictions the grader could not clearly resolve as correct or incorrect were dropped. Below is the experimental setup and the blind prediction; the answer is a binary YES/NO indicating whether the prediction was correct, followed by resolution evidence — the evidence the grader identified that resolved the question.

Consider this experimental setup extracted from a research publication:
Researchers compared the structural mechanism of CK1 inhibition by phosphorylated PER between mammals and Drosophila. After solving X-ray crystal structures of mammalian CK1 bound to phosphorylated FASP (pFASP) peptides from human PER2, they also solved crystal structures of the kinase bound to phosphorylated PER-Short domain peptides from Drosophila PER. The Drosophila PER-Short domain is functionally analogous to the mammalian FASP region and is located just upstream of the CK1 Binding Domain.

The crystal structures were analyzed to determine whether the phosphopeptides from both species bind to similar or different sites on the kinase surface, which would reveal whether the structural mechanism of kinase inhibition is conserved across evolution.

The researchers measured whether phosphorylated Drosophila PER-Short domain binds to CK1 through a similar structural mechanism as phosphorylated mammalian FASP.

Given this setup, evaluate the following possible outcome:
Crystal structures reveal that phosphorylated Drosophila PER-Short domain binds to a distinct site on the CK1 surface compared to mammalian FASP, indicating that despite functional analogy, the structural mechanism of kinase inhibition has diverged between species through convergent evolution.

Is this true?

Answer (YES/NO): NO